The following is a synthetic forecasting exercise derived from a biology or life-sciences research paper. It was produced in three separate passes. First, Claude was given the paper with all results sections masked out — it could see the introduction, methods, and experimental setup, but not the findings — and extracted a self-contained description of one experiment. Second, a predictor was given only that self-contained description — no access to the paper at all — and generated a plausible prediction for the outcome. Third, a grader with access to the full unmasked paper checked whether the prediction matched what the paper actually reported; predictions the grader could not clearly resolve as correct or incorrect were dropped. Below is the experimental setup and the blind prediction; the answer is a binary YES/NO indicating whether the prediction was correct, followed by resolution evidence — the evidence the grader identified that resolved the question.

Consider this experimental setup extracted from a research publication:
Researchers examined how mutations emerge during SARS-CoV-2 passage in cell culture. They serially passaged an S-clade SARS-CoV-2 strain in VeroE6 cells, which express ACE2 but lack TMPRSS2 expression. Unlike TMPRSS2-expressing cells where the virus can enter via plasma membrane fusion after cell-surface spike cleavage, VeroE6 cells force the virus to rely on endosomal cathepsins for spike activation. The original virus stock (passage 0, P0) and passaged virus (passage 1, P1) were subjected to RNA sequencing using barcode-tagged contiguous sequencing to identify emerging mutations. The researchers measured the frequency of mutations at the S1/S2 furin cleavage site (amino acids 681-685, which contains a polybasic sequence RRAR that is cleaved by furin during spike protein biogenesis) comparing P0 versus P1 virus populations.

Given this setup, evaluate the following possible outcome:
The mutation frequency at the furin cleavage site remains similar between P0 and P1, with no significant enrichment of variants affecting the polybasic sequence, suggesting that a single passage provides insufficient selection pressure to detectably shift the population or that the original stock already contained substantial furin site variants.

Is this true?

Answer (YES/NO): NO